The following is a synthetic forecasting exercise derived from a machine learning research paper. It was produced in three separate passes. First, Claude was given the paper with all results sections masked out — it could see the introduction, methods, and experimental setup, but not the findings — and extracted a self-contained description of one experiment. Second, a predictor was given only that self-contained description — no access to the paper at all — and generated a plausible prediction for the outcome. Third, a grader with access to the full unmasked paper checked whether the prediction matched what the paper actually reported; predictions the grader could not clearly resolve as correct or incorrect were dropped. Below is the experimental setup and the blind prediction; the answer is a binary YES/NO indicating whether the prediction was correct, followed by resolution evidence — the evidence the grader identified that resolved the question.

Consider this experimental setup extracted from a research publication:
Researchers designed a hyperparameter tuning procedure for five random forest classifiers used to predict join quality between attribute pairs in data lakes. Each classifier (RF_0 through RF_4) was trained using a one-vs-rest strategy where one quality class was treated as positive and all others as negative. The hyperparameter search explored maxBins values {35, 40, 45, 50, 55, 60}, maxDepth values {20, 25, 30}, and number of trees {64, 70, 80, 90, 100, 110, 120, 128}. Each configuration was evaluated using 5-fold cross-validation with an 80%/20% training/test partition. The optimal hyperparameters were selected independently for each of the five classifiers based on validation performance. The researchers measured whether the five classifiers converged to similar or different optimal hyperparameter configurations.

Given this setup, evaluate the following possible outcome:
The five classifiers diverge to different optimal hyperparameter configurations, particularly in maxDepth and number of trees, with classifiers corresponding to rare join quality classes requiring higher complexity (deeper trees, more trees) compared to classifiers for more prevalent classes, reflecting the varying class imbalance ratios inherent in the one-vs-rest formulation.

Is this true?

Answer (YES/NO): NO